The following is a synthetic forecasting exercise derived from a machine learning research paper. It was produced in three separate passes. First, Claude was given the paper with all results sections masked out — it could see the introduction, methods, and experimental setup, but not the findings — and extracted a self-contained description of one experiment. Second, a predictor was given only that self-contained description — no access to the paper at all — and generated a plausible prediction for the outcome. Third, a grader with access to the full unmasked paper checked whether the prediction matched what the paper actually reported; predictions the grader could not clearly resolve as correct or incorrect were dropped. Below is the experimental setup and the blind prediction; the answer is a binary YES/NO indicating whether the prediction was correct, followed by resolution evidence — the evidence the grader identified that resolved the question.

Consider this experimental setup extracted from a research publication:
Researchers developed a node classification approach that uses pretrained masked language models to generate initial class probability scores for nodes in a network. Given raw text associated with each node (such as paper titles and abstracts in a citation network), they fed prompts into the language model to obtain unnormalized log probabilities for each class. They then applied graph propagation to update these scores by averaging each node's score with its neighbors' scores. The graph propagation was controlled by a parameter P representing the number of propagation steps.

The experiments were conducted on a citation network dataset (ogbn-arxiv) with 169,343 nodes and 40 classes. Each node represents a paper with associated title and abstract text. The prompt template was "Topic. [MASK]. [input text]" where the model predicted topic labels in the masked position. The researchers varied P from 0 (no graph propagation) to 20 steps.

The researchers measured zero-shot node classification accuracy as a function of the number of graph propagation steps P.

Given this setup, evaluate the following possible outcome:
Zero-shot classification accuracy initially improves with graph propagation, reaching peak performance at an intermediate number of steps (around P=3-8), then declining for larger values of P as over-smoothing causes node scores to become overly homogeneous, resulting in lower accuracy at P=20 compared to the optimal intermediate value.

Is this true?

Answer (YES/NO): NO